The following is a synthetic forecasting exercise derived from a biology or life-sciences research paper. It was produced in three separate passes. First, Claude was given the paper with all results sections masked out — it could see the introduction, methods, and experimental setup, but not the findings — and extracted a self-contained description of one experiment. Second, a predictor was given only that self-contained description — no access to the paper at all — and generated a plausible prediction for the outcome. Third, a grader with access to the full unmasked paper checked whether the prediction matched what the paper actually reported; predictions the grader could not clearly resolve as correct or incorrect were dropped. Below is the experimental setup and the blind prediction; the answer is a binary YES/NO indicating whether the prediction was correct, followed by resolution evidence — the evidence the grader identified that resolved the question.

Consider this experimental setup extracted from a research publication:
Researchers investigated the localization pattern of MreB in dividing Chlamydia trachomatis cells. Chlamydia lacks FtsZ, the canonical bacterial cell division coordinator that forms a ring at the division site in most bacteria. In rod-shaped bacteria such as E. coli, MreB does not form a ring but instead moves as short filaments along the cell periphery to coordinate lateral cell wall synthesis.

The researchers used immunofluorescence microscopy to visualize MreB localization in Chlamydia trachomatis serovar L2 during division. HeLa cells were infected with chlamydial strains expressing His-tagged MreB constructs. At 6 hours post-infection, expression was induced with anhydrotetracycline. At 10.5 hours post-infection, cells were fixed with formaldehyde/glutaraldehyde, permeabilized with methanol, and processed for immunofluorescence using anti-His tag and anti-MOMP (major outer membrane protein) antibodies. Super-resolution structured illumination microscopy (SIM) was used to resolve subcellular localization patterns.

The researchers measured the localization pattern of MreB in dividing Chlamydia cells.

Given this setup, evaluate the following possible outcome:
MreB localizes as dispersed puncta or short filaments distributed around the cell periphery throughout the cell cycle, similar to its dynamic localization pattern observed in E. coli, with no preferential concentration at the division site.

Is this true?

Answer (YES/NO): NO